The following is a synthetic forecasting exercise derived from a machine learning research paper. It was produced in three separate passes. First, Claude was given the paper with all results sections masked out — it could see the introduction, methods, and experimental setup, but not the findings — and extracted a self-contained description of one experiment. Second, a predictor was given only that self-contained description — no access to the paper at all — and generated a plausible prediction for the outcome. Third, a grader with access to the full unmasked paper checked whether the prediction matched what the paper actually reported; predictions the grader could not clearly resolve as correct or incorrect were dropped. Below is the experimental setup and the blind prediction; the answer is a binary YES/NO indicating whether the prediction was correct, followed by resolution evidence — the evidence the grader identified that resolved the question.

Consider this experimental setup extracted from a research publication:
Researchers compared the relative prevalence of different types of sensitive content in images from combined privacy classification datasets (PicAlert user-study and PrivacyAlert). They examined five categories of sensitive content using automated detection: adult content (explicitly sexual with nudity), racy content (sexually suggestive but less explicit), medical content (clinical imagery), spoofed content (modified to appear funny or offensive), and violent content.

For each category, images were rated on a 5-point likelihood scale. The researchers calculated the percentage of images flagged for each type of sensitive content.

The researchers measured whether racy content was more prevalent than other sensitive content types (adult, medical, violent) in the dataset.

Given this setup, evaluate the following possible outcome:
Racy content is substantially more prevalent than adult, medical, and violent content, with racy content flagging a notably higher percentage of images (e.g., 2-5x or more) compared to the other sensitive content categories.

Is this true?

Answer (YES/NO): YES